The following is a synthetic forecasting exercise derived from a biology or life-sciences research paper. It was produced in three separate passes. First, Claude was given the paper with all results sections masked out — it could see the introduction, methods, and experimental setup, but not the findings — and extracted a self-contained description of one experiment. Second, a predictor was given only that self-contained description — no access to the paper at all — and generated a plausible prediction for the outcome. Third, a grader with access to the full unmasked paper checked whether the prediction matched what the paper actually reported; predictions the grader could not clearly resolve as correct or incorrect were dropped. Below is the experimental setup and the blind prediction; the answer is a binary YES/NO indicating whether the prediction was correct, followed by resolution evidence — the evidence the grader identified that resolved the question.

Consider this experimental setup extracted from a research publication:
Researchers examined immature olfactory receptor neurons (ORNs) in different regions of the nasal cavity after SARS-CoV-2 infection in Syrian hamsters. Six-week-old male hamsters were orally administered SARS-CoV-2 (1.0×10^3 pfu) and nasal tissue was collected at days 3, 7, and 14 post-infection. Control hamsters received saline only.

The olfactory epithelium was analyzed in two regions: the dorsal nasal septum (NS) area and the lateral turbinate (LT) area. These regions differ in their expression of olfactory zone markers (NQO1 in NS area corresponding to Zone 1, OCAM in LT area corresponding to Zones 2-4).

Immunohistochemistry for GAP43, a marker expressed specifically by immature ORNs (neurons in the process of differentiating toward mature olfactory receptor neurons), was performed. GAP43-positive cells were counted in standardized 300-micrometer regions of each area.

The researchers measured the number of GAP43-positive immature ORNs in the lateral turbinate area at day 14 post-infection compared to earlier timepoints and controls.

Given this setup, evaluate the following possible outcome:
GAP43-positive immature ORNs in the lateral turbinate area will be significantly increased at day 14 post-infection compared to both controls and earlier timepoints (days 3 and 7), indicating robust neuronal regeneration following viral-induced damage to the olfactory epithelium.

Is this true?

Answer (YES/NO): YES